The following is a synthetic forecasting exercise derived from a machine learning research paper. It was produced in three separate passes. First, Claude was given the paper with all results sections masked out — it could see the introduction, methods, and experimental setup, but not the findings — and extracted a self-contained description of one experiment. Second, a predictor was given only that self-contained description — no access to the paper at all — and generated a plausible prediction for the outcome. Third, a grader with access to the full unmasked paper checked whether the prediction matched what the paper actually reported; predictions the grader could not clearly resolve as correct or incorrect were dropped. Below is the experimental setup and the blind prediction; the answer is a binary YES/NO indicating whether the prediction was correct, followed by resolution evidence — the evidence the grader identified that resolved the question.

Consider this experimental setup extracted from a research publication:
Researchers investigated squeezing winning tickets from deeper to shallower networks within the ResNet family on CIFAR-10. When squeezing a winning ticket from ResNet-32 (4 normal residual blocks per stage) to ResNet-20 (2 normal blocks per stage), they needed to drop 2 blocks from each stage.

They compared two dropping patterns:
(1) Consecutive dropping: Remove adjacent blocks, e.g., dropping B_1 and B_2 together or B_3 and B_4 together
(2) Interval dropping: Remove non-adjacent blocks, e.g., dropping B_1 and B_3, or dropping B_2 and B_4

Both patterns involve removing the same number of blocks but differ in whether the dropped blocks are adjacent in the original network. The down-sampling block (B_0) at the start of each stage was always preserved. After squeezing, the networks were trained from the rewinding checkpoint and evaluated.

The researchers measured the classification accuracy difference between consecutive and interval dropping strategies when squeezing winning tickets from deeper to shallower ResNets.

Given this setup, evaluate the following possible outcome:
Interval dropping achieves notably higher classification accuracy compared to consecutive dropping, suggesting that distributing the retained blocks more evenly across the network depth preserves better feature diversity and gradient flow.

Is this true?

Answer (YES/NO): NO